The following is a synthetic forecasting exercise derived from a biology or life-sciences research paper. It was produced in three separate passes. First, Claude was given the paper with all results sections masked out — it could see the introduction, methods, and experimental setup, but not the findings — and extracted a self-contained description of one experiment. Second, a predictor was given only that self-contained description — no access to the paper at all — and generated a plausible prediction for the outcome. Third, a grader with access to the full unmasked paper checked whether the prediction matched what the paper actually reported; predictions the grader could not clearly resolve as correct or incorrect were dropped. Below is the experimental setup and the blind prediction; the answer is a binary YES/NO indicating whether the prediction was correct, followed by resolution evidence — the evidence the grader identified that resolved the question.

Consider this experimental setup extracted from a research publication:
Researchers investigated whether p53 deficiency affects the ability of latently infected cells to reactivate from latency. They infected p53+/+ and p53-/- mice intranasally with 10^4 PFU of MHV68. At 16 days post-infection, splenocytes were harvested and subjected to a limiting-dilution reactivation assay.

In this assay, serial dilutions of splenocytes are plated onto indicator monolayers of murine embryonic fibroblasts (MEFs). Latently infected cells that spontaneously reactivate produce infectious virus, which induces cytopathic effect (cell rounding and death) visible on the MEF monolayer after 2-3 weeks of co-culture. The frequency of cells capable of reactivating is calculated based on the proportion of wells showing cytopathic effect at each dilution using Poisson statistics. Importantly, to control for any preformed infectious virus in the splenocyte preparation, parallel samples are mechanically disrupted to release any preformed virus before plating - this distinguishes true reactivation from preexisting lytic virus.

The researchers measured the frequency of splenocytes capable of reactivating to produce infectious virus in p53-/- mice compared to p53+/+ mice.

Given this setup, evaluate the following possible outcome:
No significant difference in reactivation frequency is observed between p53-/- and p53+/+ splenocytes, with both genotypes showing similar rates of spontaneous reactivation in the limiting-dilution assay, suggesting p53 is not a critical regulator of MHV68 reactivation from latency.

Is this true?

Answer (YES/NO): YES